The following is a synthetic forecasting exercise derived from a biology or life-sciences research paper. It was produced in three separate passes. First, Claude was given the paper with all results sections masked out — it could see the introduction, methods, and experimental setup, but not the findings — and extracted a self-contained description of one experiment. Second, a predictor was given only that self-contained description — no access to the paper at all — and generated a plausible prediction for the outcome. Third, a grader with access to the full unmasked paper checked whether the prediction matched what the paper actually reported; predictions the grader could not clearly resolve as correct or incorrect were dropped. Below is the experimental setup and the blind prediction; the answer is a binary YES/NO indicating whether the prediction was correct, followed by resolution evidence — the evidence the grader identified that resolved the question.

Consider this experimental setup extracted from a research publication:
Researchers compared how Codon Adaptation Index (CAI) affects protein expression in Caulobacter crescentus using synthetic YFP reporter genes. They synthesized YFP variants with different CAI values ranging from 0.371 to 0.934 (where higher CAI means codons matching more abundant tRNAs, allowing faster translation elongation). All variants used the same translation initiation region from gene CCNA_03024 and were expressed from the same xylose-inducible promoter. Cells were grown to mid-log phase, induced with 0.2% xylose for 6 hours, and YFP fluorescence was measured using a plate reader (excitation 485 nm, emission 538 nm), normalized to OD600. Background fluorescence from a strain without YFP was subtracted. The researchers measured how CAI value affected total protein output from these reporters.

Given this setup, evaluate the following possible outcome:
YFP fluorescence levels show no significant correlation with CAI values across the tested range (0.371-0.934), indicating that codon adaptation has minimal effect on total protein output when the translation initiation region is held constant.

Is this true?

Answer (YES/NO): NO